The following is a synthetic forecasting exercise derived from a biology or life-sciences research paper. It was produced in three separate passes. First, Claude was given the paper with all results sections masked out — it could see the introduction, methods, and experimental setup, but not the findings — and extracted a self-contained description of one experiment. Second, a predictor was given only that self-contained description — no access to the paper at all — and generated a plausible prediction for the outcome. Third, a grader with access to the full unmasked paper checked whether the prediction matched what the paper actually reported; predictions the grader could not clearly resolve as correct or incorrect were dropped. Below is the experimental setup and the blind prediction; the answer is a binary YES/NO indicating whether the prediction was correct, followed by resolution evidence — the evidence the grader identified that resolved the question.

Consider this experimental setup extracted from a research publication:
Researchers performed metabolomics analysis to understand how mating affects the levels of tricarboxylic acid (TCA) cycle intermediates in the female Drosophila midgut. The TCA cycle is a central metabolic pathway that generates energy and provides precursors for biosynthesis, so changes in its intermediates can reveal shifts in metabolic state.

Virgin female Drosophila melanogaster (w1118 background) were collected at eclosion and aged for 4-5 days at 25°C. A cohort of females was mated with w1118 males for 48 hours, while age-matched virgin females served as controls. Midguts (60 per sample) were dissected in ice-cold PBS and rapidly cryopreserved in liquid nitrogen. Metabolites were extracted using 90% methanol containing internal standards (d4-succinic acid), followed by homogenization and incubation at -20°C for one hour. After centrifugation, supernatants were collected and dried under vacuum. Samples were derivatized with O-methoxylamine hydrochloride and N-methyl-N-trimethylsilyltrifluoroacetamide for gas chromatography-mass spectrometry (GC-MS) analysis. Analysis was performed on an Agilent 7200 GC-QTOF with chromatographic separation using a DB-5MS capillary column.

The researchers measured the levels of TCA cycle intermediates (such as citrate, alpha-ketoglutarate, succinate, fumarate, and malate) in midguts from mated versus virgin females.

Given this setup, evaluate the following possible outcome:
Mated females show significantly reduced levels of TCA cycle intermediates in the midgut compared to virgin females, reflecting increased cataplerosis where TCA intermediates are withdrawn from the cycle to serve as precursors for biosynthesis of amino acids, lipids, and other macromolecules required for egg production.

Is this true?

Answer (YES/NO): NO